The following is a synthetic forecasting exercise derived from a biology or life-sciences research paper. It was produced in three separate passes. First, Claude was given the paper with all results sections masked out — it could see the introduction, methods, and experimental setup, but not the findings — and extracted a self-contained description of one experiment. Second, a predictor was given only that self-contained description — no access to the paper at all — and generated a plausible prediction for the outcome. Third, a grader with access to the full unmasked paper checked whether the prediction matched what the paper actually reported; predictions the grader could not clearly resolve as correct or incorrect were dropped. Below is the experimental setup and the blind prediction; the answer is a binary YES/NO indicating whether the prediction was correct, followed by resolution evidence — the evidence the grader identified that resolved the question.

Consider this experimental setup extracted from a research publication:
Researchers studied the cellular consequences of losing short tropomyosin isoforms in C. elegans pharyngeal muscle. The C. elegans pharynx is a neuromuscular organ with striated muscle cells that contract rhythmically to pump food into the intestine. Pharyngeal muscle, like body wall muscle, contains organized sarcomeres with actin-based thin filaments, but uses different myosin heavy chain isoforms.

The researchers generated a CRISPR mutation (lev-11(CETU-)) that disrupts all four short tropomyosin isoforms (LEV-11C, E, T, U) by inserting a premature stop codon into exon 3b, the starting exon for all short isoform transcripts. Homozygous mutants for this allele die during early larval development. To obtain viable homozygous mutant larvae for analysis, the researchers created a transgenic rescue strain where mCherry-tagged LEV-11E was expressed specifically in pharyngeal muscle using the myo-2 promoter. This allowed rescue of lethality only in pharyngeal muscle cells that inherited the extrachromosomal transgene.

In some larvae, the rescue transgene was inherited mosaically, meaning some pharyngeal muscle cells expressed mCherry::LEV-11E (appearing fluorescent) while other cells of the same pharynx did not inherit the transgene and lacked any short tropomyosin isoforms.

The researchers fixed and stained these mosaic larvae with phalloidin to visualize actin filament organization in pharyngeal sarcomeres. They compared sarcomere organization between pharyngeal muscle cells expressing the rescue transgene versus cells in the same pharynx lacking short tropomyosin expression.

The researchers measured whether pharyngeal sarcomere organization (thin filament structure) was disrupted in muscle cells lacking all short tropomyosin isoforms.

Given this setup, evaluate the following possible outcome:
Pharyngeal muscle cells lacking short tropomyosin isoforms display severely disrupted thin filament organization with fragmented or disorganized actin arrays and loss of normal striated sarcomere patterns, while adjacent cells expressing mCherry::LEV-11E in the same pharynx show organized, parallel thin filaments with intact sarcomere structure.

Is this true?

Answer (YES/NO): NO